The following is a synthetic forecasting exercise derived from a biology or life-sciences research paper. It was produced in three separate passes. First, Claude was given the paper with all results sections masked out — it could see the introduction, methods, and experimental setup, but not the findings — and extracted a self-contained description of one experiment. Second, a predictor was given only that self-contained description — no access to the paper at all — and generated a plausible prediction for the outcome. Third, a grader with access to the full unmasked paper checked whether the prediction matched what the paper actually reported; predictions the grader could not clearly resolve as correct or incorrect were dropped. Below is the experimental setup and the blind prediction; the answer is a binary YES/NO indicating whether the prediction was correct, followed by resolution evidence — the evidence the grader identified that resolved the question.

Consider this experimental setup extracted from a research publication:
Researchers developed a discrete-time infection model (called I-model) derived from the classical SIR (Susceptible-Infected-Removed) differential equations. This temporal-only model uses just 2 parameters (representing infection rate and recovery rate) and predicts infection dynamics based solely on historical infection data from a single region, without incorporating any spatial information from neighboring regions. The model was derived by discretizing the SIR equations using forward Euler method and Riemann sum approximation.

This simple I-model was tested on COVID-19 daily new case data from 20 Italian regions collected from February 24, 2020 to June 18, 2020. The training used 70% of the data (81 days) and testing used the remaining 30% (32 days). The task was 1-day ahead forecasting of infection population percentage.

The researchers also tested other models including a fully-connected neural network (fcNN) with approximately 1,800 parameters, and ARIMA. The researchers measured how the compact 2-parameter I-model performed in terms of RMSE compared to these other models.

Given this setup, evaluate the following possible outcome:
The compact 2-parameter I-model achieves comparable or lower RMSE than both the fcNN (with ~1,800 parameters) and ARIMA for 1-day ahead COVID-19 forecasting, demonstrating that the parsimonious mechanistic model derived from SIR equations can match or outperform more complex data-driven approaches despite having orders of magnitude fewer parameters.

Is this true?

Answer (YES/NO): NO